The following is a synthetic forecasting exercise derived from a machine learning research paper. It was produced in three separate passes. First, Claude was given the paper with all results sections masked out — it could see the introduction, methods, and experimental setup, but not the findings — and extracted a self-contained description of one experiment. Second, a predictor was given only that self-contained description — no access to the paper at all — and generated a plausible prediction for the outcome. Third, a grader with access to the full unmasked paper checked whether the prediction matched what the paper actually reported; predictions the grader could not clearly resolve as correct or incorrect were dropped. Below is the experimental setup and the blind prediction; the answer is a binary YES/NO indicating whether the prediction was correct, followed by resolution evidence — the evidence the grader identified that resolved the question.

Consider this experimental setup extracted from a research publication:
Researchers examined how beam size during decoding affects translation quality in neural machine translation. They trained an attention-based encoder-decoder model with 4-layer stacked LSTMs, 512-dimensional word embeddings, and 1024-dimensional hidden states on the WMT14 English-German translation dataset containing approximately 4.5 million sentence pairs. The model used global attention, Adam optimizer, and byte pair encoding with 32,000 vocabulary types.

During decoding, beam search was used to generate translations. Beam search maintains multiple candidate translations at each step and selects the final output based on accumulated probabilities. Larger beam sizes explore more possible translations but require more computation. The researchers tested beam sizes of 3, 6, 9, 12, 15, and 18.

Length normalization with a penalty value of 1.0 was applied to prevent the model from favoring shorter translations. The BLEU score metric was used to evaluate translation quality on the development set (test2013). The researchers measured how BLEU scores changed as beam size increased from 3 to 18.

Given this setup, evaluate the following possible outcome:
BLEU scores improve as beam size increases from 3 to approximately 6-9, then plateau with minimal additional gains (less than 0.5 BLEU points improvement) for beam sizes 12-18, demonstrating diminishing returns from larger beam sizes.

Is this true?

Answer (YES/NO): YES